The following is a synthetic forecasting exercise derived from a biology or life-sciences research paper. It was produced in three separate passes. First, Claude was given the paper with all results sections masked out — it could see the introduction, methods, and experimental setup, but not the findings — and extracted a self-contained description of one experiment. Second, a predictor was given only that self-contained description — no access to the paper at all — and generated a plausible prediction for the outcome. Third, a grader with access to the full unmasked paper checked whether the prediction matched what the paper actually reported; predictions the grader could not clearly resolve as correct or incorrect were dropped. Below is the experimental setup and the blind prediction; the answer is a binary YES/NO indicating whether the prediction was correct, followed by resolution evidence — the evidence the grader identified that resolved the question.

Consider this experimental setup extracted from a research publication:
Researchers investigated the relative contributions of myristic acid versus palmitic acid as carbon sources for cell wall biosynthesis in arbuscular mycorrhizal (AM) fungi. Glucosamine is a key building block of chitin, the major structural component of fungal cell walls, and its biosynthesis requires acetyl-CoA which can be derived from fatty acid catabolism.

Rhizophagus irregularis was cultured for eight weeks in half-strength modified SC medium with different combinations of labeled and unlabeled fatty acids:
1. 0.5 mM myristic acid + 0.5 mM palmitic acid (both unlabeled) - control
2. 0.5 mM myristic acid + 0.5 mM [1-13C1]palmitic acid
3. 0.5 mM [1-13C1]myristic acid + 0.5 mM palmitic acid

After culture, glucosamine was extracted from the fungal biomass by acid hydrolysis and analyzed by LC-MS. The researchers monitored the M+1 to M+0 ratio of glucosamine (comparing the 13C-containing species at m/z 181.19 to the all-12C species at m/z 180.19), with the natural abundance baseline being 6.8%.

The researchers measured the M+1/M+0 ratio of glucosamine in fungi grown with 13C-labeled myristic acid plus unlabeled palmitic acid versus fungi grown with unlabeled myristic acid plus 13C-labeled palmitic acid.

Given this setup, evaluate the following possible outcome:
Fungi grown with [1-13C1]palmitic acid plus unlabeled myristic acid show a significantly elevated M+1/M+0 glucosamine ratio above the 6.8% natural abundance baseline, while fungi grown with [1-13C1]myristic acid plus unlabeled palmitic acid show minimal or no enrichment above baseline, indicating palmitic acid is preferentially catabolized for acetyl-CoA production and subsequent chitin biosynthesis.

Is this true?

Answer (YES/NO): NO